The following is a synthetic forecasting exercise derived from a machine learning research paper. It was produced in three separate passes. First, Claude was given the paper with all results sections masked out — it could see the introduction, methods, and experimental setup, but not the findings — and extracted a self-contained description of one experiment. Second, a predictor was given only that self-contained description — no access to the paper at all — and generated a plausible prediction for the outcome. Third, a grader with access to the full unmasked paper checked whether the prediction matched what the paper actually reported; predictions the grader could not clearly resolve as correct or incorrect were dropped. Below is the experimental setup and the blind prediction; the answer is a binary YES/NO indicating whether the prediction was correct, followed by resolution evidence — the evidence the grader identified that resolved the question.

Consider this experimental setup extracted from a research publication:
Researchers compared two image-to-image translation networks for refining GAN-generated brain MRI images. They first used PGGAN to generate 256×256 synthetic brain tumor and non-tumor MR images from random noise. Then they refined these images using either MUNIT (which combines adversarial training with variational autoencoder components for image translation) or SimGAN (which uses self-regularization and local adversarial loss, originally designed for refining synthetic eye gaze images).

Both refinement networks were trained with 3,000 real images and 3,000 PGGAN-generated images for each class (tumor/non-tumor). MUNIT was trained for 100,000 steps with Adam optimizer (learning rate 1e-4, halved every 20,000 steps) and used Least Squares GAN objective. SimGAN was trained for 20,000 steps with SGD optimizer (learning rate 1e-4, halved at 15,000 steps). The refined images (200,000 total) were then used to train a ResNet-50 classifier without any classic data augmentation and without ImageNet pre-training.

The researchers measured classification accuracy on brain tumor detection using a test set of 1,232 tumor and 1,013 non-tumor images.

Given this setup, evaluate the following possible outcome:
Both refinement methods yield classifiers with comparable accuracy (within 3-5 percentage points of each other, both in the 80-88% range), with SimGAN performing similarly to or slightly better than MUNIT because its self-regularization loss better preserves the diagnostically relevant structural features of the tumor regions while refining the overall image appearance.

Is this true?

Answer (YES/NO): NO